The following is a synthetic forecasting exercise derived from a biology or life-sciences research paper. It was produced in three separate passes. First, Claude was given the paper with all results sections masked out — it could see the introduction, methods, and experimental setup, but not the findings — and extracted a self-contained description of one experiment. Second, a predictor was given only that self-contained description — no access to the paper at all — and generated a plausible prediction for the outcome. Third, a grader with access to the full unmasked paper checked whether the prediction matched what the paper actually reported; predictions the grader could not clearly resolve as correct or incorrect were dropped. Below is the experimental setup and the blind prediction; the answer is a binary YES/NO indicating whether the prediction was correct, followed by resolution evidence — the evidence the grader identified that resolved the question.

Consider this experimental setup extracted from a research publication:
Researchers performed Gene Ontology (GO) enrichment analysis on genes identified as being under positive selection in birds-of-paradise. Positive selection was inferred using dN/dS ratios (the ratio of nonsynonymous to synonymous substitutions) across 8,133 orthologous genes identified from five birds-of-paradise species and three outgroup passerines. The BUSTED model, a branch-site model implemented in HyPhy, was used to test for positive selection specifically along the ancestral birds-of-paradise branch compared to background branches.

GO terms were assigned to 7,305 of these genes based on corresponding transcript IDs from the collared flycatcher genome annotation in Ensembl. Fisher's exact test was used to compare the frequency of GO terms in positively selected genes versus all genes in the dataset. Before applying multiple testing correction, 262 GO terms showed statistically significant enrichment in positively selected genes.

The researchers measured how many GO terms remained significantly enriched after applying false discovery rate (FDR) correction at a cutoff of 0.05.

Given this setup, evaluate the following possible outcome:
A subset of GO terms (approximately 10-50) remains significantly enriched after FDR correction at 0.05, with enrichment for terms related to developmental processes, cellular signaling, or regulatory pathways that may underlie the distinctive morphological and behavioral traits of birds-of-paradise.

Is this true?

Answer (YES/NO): YES